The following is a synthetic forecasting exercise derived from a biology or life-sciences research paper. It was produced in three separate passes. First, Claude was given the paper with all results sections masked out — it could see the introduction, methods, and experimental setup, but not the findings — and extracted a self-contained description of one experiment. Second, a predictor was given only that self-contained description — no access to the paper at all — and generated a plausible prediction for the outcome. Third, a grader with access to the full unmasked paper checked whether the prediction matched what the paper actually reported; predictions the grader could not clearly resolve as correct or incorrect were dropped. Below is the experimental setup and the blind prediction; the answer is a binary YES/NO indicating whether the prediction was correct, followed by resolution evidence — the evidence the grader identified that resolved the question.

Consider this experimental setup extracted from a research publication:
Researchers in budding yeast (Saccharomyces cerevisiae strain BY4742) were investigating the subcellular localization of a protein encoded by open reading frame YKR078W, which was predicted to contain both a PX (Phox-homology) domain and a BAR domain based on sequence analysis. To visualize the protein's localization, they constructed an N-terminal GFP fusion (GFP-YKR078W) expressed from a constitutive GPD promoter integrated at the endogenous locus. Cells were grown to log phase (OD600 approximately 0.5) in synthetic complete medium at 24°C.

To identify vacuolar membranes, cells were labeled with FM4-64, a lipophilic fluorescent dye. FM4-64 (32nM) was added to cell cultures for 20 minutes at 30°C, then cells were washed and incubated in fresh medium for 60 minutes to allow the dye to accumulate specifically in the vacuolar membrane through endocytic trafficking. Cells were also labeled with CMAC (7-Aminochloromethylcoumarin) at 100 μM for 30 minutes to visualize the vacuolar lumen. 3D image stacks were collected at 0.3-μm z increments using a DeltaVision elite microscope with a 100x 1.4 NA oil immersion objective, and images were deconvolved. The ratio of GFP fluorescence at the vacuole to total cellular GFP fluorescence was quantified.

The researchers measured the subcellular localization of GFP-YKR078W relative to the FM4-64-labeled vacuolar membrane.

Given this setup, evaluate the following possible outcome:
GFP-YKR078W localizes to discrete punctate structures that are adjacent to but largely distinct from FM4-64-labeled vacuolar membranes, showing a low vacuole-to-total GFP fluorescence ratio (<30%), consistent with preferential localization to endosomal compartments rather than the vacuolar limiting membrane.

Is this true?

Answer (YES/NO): NO